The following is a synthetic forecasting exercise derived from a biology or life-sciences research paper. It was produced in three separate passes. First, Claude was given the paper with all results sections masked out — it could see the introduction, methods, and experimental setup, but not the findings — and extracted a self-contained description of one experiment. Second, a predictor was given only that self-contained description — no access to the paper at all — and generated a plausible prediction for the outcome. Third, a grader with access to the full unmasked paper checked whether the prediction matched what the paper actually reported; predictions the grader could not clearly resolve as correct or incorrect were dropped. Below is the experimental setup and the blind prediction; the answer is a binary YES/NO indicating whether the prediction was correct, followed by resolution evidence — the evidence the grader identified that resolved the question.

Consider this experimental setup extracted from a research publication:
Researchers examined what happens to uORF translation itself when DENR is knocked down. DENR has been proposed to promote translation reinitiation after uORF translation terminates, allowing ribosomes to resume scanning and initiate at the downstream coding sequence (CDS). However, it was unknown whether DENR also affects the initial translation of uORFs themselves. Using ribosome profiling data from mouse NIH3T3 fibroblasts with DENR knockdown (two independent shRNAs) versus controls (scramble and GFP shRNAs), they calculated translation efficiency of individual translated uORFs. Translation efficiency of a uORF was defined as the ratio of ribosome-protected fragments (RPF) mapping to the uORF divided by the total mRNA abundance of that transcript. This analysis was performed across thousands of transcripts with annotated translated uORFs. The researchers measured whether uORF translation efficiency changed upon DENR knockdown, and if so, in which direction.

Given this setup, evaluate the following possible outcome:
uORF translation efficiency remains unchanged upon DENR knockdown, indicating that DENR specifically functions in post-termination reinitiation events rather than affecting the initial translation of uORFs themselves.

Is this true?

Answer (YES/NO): NO